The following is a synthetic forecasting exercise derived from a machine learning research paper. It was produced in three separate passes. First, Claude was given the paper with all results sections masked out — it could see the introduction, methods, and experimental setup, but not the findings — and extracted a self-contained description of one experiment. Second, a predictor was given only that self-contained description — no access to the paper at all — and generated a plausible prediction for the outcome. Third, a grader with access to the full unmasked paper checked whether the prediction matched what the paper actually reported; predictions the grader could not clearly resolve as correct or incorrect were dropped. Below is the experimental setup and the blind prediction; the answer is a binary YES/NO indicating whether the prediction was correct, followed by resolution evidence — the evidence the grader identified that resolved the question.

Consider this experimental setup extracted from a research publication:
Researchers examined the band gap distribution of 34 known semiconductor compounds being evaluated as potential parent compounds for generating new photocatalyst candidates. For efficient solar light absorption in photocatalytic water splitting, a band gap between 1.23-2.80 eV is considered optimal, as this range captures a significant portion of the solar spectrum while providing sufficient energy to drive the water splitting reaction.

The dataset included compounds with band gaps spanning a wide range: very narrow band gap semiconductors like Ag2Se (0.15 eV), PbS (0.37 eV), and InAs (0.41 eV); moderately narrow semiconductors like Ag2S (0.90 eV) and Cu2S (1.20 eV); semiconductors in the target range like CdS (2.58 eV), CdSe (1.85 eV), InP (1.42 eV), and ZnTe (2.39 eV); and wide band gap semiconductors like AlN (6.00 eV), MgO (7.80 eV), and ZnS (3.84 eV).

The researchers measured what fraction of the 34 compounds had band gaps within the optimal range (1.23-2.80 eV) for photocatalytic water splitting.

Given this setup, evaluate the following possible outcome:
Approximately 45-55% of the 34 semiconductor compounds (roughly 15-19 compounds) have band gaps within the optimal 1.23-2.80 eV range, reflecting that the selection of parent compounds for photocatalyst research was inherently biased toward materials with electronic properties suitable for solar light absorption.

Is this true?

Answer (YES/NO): NO